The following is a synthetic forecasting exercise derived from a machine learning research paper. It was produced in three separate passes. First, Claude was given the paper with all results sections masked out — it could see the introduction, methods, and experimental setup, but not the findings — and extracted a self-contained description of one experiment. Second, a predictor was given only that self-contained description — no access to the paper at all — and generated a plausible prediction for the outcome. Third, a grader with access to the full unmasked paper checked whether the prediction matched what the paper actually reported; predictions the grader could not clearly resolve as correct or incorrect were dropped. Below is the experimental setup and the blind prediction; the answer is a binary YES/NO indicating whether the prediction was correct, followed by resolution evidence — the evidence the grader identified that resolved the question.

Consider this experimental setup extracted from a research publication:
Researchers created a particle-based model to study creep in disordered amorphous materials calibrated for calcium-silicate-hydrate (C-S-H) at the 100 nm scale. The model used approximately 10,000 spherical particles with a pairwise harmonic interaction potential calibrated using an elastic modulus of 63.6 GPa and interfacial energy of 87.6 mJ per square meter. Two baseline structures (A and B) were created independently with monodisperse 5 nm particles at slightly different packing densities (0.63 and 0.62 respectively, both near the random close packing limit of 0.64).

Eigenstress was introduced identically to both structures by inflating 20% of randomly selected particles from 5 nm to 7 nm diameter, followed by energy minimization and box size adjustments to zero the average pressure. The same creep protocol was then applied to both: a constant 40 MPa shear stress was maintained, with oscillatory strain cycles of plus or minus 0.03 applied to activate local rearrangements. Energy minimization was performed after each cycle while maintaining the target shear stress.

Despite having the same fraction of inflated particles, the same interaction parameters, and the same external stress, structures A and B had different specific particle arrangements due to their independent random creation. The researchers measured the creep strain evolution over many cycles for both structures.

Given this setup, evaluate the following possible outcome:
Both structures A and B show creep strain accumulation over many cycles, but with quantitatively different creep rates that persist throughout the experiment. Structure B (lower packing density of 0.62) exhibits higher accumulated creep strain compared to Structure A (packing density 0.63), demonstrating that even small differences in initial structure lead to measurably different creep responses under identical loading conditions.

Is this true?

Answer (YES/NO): NO